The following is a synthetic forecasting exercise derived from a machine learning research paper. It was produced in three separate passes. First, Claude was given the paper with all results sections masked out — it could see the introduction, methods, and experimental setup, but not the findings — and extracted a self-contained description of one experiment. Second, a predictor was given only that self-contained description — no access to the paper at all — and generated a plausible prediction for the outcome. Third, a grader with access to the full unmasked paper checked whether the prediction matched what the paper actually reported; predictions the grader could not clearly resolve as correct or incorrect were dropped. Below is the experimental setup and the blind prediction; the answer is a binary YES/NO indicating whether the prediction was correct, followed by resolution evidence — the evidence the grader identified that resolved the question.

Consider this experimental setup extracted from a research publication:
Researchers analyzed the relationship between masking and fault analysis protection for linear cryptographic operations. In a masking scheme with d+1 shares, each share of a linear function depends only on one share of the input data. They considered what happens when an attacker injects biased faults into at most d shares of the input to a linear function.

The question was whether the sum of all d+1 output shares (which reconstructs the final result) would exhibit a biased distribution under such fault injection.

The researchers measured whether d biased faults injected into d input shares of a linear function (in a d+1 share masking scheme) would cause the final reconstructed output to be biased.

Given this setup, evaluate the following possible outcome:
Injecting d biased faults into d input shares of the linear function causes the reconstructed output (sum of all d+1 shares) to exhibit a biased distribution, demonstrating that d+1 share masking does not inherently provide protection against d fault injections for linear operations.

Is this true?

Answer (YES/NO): NO